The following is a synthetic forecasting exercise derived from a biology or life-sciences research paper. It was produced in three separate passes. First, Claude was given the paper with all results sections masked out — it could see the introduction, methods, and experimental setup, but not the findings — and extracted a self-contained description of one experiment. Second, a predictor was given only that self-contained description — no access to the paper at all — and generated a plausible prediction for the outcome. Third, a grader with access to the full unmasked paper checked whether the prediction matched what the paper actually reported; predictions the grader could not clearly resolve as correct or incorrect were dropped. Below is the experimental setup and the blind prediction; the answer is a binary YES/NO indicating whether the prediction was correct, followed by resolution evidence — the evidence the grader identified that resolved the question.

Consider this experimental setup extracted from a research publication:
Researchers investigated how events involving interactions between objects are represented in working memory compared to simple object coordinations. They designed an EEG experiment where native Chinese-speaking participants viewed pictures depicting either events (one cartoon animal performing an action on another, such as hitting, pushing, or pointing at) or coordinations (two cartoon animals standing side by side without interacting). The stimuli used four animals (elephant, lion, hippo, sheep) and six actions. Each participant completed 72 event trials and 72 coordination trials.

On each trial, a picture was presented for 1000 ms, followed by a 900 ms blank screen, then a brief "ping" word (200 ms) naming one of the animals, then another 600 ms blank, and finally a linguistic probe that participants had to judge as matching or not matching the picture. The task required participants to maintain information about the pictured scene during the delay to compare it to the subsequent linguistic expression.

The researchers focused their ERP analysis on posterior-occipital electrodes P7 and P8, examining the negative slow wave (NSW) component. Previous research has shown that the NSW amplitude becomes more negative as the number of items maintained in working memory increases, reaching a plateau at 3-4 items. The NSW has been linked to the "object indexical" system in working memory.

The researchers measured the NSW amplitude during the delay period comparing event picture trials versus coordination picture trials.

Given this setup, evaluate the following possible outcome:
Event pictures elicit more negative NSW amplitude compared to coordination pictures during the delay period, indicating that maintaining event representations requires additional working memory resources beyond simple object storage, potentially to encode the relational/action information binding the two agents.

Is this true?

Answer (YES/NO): YES